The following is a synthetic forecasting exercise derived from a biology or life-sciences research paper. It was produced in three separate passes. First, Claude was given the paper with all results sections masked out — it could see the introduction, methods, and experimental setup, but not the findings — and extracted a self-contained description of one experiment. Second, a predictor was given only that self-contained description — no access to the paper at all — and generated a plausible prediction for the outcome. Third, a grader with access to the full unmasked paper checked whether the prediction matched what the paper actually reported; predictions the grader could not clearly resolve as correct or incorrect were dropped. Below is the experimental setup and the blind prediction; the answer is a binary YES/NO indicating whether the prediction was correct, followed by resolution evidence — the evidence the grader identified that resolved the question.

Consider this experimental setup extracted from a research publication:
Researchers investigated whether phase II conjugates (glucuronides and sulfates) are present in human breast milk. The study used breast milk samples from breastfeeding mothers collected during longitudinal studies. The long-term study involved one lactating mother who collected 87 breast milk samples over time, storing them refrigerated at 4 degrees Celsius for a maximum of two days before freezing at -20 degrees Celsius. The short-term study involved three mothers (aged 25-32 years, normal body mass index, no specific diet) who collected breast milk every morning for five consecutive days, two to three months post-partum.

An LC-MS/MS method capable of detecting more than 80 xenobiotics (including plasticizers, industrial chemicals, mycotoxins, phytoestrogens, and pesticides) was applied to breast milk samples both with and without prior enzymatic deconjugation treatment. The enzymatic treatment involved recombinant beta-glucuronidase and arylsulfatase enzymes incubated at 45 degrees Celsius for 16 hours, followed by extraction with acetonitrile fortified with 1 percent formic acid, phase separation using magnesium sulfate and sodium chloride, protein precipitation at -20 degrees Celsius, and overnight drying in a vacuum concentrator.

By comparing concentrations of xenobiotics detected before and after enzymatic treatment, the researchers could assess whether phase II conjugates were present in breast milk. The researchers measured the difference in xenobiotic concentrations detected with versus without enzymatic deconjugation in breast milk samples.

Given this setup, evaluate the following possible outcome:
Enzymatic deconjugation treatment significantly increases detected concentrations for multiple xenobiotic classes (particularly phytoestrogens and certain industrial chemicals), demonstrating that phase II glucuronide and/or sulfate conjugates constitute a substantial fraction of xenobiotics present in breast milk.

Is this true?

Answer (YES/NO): YES